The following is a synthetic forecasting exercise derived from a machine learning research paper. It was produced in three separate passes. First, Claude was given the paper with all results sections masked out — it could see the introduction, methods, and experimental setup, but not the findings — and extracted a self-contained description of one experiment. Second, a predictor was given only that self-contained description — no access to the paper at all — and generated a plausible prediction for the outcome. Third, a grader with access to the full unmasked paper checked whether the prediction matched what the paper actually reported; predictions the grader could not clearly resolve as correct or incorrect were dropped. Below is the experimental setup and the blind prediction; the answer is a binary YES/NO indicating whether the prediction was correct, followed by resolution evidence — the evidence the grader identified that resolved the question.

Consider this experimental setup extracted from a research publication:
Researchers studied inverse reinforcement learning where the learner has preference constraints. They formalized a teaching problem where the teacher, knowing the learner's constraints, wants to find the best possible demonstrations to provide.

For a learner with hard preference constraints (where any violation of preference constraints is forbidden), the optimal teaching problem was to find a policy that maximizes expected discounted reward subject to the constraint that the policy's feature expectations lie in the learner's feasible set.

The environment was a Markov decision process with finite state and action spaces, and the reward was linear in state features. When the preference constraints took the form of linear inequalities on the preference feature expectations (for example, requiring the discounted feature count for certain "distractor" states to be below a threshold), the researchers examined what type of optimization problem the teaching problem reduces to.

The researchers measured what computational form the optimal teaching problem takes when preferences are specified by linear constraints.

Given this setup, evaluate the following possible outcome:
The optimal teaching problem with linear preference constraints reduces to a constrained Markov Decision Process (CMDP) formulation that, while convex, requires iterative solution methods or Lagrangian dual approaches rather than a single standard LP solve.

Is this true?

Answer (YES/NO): NO